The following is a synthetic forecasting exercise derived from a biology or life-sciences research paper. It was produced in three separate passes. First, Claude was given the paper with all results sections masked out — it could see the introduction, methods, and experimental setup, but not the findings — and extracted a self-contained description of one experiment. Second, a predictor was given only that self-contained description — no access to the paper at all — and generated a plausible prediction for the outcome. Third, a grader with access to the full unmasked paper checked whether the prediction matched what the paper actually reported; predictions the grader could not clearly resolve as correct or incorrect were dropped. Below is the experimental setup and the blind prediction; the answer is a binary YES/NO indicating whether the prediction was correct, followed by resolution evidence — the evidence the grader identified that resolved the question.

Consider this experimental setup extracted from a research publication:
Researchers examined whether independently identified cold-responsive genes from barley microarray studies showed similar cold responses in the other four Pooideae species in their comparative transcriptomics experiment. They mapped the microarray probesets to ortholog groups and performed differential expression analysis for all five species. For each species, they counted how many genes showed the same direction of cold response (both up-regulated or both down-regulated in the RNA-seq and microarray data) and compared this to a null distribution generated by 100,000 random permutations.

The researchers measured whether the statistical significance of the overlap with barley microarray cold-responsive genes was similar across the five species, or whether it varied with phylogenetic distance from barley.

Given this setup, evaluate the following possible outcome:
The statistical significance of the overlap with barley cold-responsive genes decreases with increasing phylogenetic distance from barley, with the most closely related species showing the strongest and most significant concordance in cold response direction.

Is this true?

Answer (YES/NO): NO